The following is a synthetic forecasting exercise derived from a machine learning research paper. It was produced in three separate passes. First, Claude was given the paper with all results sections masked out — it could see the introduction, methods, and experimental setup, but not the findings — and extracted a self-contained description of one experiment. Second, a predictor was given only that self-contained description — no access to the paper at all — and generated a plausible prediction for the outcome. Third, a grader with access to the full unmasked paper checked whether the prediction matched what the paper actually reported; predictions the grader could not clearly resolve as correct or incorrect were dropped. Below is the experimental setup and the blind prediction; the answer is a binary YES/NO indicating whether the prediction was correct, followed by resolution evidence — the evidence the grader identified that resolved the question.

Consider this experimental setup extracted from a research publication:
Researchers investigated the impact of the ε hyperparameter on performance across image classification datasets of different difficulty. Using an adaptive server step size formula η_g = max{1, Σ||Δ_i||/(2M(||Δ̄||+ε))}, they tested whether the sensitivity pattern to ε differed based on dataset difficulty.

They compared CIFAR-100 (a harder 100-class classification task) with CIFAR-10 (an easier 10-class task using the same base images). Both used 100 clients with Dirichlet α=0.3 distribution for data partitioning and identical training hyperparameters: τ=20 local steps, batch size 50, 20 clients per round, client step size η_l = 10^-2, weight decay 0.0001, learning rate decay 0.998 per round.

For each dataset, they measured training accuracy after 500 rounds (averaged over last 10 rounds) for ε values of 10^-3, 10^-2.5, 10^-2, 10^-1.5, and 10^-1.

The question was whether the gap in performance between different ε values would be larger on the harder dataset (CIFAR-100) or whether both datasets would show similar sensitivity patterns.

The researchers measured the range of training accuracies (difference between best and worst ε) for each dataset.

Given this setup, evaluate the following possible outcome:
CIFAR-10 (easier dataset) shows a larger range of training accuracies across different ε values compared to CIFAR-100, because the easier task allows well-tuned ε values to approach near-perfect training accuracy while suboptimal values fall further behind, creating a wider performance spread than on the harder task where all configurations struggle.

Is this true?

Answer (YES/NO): NO